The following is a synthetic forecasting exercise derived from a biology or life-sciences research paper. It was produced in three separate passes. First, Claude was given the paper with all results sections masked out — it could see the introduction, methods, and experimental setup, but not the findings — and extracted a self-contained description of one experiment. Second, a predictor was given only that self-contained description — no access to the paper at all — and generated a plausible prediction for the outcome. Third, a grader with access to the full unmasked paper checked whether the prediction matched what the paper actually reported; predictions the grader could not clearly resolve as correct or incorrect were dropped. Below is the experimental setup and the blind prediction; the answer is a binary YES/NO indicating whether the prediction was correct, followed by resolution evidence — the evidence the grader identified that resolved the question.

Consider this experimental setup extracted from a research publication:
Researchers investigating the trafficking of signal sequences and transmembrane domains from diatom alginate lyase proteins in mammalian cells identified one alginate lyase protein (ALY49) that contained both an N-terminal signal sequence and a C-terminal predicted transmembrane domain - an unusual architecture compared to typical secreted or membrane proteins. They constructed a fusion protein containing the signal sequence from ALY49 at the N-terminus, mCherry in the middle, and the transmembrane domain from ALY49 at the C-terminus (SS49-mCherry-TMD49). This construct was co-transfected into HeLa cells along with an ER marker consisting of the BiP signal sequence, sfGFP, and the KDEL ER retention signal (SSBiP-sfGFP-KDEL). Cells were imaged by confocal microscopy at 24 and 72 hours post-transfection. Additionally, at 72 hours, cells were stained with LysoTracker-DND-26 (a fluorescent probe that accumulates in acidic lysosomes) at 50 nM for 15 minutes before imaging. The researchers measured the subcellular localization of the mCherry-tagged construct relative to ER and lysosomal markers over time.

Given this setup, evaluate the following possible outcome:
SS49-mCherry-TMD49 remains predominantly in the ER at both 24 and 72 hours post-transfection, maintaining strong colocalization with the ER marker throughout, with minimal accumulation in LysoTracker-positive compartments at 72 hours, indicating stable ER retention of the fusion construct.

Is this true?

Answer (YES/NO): NO